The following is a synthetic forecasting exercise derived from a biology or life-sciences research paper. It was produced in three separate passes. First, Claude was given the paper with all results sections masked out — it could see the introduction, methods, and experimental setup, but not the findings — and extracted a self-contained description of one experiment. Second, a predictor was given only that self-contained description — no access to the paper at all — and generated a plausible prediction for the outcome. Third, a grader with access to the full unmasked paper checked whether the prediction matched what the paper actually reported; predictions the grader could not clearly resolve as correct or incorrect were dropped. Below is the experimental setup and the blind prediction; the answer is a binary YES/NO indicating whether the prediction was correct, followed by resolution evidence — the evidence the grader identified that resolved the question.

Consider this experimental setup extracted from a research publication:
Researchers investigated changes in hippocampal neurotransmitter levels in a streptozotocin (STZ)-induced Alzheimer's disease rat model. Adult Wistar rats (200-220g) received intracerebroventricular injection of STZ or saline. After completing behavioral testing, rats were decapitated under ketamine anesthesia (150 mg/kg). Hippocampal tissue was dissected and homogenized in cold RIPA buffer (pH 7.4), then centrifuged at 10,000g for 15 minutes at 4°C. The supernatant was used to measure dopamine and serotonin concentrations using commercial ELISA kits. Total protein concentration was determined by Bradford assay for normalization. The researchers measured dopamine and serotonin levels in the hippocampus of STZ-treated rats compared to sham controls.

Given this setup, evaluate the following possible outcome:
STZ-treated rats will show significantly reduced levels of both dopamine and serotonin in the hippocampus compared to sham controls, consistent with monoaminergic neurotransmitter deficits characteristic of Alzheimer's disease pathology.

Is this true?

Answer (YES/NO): NO